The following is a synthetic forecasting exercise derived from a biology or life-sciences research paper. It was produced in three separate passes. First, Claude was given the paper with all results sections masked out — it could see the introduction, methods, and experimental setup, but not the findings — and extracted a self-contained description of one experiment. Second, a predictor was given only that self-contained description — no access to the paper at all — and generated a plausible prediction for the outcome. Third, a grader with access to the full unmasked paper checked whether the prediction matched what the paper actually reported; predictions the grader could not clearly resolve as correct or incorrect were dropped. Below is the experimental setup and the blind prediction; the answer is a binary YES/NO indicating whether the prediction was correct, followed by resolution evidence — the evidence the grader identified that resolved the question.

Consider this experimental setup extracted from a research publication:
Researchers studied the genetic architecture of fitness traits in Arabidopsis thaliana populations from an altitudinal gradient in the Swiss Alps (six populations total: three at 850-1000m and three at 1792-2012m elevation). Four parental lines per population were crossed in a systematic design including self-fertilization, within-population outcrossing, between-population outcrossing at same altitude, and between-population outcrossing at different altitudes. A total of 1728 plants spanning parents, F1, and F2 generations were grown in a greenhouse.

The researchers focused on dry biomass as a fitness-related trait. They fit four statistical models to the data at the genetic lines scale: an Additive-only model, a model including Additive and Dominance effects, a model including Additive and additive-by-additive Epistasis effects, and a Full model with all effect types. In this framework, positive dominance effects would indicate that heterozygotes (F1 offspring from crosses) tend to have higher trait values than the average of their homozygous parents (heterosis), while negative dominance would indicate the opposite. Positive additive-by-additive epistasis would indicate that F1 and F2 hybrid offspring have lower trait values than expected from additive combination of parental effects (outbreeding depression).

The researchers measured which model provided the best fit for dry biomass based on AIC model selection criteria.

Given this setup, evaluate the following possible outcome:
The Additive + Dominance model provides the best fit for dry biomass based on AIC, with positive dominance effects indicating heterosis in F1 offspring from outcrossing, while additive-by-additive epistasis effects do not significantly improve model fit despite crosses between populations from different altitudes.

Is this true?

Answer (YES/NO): YES